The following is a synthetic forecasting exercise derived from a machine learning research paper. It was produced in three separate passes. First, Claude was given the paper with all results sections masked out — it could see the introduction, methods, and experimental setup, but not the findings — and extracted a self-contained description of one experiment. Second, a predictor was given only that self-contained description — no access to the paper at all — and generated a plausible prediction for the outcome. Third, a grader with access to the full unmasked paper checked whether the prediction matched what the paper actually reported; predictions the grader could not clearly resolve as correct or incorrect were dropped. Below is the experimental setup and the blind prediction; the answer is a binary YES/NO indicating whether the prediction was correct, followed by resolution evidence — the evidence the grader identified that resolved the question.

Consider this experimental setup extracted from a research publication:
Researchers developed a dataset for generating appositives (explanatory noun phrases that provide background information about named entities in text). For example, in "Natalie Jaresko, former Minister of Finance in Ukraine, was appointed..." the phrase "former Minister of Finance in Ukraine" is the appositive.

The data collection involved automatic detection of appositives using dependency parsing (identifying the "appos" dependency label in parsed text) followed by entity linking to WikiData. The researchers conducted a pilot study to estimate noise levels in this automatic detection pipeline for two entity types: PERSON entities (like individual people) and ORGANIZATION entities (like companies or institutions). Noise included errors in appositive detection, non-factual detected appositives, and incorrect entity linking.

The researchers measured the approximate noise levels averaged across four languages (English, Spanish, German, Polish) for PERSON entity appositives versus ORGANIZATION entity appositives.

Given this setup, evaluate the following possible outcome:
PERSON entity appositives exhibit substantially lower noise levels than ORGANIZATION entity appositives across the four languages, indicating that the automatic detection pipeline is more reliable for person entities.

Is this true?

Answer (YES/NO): YES